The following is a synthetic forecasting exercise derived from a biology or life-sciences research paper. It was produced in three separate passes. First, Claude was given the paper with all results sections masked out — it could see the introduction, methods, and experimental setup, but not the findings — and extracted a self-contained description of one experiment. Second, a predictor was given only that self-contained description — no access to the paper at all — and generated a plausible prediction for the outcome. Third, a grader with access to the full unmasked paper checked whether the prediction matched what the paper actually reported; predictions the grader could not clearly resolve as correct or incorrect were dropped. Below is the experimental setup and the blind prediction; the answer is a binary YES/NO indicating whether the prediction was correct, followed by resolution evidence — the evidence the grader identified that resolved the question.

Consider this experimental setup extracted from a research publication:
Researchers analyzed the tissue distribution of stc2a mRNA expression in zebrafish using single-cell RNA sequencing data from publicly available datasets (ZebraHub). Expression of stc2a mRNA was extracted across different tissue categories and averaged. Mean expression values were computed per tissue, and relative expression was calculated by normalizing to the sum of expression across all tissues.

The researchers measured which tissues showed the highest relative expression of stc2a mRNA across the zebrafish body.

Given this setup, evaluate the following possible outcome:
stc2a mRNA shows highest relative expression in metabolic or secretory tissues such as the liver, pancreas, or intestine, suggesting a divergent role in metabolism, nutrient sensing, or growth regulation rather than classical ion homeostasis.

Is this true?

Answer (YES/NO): NO